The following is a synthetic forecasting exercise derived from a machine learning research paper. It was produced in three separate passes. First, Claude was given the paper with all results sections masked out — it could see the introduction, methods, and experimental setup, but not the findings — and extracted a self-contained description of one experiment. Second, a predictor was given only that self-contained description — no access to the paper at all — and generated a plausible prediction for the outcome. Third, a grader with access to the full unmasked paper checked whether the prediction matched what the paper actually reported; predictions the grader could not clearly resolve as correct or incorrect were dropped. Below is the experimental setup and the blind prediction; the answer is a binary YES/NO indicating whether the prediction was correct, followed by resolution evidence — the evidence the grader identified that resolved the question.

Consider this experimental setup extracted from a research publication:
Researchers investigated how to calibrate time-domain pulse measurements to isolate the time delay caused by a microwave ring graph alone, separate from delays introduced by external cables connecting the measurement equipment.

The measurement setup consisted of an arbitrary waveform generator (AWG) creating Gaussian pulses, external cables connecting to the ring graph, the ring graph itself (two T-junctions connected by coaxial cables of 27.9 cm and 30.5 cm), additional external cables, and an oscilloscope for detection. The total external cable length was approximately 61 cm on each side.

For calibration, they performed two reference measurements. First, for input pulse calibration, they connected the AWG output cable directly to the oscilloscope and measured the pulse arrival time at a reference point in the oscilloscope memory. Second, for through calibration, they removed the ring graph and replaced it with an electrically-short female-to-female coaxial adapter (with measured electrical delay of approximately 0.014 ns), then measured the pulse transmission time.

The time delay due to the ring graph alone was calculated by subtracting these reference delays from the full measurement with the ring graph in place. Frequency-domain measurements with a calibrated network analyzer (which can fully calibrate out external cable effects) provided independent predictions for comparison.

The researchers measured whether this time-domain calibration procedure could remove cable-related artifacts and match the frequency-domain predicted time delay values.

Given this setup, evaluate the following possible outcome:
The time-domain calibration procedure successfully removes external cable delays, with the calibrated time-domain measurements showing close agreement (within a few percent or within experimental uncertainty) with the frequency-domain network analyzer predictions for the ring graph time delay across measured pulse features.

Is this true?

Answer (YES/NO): NO